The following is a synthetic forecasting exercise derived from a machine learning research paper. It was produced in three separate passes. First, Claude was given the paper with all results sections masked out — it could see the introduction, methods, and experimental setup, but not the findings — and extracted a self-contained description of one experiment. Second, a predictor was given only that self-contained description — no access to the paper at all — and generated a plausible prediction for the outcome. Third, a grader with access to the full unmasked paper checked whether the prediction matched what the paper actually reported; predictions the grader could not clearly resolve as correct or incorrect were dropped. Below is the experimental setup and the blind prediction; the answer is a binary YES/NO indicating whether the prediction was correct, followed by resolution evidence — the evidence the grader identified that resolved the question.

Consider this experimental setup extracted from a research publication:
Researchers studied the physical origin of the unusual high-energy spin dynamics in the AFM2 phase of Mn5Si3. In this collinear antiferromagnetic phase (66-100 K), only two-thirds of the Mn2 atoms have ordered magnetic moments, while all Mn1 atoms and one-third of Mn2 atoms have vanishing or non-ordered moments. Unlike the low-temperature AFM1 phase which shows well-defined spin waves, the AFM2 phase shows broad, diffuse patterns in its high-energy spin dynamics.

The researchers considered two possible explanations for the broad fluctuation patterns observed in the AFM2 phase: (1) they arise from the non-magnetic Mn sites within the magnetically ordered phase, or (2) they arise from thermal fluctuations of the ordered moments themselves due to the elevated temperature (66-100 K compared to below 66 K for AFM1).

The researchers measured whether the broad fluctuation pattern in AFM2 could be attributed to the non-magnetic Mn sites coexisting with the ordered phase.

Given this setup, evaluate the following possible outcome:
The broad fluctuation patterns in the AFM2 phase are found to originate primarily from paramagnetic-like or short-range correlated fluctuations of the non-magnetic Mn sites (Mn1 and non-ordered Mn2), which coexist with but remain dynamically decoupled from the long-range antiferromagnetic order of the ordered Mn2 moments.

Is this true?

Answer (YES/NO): NO